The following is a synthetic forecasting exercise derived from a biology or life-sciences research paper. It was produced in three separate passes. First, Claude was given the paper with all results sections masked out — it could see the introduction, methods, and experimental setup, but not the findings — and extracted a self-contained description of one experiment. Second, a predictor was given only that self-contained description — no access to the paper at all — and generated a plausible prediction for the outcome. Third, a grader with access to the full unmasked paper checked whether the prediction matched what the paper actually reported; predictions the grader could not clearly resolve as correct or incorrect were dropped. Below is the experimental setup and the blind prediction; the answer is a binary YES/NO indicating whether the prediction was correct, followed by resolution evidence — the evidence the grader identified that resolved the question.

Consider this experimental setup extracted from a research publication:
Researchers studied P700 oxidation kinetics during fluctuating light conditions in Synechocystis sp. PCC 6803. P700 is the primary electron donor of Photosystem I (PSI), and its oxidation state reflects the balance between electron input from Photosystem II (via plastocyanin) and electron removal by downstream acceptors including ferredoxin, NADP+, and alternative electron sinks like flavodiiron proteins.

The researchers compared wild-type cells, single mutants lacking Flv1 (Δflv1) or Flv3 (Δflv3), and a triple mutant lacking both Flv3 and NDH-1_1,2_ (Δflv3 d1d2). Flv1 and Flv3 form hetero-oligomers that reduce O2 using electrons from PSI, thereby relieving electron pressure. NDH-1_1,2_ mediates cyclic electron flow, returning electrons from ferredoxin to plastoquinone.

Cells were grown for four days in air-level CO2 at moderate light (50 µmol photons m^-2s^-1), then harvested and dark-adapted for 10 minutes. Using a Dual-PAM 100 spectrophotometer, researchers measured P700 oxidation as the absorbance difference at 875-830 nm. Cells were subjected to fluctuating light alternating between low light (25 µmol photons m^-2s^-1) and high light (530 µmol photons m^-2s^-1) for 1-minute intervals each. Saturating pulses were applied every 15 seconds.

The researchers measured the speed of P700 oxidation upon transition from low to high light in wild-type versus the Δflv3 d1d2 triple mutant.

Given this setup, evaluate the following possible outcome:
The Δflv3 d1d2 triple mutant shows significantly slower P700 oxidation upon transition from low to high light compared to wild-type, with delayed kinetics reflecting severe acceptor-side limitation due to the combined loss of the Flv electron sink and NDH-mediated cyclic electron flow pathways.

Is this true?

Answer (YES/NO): YES